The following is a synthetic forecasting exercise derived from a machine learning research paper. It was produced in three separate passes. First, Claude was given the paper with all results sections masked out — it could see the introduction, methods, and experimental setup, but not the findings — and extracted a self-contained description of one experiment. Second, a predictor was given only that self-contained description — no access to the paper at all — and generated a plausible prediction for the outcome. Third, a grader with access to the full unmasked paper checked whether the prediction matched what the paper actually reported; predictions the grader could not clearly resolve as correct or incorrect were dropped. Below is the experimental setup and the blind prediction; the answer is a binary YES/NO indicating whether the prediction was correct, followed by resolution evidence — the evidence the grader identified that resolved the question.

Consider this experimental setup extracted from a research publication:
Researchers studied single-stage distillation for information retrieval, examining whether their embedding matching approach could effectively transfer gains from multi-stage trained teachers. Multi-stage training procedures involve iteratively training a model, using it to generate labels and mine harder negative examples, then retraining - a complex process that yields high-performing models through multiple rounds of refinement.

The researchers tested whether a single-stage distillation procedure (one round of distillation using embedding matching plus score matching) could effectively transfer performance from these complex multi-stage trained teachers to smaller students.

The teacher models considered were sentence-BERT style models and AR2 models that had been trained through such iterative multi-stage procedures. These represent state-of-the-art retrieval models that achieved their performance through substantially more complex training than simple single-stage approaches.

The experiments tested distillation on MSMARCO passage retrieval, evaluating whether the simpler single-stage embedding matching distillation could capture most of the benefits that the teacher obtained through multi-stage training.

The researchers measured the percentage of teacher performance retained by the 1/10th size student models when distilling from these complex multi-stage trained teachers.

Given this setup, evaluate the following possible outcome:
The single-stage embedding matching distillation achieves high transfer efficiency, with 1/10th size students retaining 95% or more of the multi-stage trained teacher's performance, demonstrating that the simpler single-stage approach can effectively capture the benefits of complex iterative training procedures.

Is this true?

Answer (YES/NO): YES